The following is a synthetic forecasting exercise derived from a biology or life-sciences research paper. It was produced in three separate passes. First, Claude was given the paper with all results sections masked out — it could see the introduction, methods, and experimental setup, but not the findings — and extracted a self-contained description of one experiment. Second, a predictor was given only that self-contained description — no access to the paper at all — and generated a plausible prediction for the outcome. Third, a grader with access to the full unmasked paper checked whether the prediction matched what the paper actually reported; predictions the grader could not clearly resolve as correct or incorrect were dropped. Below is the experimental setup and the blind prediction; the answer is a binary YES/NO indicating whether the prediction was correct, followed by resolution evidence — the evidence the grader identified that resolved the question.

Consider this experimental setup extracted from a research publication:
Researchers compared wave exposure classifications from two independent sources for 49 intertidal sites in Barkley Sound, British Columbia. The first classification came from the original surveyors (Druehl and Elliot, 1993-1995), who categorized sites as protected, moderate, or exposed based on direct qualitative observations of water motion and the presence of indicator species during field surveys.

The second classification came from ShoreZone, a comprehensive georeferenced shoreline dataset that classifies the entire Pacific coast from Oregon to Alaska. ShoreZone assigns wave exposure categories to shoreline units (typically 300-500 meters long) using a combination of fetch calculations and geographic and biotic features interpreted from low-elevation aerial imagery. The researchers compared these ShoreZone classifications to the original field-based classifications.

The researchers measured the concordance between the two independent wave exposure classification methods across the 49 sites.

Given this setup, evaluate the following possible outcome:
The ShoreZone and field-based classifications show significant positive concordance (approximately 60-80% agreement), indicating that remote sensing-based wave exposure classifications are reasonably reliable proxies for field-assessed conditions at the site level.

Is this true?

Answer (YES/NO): YES